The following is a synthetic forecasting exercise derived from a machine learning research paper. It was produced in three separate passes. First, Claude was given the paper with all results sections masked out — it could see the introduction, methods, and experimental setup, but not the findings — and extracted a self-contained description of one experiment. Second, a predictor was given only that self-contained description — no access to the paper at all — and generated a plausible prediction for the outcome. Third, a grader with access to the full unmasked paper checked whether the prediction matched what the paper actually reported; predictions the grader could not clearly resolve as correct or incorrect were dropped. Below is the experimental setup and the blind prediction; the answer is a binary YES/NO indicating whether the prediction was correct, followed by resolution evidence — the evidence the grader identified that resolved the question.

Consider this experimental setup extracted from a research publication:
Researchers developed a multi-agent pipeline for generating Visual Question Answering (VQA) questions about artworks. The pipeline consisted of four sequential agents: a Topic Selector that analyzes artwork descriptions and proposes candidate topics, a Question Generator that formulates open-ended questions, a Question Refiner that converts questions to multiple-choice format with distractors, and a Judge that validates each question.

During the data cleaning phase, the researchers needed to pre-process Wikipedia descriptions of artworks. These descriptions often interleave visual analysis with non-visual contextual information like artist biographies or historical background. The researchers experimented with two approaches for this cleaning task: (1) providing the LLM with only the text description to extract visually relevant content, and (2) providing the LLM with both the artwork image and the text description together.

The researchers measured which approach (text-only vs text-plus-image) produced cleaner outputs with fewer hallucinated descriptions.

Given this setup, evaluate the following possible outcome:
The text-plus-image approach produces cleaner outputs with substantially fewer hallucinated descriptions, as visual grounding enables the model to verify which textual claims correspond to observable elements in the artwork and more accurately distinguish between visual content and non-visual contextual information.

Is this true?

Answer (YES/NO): NO